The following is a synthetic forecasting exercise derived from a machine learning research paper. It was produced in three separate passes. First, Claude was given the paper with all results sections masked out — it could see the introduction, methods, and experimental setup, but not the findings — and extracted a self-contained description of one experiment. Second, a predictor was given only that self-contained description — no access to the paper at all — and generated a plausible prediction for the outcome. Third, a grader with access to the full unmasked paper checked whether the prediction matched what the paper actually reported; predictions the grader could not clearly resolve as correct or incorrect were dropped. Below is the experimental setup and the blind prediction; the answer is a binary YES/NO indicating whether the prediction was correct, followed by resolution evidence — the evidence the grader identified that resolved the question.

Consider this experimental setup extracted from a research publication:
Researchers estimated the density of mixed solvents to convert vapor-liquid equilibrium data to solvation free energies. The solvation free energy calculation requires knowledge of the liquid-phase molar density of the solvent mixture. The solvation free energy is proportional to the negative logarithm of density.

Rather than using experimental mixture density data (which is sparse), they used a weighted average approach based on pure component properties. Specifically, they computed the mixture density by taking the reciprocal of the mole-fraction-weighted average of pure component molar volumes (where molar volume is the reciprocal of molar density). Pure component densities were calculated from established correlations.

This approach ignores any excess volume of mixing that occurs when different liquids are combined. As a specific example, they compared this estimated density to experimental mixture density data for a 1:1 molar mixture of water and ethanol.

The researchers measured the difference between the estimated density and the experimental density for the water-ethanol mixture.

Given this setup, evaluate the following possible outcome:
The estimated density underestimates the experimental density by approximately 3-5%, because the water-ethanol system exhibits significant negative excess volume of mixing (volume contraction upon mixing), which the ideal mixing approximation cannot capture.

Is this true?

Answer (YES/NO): YES